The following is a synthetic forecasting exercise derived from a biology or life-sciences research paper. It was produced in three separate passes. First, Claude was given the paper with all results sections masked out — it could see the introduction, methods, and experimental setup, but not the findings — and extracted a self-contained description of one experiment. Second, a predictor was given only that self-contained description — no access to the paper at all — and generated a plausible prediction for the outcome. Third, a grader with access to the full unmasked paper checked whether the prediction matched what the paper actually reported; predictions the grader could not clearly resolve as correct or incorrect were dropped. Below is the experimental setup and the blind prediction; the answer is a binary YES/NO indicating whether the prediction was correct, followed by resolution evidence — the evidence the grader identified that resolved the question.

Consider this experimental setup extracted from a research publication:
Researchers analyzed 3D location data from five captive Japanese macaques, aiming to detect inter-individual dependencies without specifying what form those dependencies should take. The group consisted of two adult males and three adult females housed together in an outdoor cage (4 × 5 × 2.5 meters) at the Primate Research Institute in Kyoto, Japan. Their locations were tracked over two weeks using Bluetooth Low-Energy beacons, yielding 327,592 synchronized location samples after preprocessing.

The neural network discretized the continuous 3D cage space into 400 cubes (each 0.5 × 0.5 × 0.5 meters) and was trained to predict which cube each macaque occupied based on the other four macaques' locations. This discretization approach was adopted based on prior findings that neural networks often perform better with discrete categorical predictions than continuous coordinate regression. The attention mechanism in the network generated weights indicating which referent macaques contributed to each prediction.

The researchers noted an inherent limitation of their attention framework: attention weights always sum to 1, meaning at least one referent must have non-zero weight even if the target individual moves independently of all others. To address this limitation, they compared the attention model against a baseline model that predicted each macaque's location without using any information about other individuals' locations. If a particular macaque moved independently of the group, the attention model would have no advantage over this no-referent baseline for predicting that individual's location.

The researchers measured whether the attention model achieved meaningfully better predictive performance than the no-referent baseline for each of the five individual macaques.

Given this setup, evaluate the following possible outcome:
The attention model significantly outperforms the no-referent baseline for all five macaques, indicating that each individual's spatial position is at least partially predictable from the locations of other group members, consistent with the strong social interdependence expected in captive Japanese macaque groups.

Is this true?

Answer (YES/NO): YES